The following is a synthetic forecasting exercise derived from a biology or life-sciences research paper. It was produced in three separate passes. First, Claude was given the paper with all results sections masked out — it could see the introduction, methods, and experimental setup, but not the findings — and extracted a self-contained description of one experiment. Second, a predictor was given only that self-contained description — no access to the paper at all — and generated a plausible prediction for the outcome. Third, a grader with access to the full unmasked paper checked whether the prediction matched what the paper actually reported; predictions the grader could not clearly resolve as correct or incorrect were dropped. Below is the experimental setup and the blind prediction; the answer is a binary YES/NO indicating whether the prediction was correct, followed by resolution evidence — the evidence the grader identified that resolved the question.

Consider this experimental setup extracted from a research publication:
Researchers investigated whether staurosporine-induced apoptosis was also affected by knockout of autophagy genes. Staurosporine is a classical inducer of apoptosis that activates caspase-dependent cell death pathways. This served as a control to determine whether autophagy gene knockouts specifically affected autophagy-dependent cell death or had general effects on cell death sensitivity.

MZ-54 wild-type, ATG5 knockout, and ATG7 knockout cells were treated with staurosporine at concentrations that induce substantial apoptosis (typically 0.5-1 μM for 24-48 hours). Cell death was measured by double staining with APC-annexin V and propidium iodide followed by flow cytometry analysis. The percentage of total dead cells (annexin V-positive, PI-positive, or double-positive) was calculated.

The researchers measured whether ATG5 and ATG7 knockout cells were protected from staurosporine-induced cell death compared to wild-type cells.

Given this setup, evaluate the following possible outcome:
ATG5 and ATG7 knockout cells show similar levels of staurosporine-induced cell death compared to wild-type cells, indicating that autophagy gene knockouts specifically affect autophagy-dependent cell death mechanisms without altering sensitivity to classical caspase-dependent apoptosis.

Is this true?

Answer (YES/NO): YES